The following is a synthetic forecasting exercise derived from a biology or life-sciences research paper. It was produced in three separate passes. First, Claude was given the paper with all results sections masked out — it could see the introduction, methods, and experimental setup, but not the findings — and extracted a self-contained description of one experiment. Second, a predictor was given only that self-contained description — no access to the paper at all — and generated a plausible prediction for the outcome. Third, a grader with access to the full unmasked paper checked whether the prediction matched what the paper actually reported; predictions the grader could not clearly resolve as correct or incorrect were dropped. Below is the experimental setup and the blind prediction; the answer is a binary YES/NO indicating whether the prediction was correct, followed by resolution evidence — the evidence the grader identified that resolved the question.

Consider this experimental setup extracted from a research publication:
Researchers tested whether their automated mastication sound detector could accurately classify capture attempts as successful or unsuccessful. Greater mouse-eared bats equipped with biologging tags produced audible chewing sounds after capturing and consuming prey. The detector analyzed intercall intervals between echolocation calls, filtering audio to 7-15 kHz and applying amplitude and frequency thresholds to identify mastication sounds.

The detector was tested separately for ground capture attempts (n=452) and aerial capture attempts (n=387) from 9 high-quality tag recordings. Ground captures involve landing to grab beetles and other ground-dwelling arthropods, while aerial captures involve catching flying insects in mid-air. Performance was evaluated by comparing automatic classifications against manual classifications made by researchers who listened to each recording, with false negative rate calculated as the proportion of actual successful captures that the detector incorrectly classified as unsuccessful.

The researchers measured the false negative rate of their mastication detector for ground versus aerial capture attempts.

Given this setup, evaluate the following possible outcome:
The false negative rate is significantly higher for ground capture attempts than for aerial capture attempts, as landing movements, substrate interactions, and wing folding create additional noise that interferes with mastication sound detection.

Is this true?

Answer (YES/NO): NO